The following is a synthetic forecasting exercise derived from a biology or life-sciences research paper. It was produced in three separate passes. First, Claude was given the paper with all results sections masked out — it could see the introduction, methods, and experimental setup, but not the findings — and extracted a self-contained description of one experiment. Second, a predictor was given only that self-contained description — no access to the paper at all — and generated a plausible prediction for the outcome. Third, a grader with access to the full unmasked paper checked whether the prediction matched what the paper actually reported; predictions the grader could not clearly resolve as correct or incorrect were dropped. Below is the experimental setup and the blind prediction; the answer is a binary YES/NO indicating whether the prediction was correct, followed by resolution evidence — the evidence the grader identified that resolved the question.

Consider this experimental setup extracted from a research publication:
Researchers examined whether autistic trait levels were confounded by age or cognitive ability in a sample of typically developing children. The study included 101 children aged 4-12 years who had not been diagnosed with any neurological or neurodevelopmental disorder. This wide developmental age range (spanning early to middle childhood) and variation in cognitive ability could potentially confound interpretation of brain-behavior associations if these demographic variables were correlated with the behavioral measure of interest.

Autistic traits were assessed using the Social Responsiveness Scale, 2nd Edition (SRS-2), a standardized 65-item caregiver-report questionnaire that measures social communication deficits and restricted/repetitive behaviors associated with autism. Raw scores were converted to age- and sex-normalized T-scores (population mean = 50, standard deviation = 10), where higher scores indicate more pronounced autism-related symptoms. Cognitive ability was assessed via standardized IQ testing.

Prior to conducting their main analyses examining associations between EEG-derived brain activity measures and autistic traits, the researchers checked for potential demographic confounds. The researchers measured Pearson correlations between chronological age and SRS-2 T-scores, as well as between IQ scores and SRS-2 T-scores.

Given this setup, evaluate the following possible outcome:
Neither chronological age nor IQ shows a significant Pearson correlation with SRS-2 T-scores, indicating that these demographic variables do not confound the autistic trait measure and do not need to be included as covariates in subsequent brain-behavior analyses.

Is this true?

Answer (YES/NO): YES